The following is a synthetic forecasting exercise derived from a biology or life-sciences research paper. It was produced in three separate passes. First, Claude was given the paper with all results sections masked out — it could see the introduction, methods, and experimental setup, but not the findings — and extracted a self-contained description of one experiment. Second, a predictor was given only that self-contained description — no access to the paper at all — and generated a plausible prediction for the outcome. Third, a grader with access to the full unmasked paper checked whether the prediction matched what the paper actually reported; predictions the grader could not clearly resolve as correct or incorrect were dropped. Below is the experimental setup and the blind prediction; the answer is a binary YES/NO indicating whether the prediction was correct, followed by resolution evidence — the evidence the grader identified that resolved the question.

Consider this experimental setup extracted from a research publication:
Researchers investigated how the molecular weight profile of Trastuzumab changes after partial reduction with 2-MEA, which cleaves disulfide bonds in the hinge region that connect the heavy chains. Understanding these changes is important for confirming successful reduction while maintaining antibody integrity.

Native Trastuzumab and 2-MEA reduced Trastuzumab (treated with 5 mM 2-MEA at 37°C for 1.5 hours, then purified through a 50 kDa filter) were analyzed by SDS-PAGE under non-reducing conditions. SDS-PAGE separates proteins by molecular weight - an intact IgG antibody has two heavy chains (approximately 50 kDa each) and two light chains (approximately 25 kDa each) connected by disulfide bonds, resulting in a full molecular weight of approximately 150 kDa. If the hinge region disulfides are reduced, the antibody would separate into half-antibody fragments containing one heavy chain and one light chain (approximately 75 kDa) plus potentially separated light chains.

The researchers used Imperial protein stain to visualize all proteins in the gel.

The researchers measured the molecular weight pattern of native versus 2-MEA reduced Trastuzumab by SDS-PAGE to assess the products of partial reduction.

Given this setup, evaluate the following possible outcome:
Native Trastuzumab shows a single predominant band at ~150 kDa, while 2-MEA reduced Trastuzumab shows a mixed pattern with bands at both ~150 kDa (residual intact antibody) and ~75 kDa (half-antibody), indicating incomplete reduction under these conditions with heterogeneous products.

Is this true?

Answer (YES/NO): NO